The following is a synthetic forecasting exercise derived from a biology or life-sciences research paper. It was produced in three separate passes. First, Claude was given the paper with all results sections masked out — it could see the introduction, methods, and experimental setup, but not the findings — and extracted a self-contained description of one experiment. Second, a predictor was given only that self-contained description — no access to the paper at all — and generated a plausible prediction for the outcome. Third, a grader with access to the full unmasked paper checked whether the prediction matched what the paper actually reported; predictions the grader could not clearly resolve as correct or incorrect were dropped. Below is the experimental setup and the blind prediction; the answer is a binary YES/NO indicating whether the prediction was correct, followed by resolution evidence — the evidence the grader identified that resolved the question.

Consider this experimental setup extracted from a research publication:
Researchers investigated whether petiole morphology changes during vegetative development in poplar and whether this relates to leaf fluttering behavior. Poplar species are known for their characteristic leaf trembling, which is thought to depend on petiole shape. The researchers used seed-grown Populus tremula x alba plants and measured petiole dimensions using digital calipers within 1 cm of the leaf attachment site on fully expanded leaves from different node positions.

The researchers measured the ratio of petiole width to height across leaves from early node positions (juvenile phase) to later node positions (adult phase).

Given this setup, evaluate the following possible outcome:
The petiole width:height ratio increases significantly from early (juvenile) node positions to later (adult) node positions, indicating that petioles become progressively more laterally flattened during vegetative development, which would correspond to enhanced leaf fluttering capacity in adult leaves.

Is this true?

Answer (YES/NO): NO